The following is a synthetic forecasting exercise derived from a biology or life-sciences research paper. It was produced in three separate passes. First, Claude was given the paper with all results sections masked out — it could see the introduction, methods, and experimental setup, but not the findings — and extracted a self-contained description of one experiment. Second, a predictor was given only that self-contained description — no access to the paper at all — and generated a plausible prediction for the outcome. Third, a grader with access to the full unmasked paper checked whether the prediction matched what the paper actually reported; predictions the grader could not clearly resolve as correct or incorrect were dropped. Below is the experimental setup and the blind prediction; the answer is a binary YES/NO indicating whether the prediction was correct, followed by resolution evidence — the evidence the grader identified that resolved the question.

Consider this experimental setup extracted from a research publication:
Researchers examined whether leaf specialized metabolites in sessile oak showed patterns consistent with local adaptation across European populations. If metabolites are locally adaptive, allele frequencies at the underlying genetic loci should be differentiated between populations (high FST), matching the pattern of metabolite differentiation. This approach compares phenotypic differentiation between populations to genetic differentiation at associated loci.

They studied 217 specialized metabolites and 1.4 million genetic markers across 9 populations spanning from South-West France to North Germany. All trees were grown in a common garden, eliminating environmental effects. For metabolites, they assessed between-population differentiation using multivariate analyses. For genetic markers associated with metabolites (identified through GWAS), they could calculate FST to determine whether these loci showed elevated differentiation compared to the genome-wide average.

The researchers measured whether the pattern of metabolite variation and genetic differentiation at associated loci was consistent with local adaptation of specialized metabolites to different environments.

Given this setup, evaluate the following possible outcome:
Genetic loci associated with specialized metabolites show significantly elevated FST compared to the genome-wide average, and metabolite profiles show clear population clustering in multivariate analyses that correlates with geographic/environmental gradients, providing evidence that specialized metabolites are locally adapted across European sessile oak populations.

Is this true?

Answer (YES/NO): NO